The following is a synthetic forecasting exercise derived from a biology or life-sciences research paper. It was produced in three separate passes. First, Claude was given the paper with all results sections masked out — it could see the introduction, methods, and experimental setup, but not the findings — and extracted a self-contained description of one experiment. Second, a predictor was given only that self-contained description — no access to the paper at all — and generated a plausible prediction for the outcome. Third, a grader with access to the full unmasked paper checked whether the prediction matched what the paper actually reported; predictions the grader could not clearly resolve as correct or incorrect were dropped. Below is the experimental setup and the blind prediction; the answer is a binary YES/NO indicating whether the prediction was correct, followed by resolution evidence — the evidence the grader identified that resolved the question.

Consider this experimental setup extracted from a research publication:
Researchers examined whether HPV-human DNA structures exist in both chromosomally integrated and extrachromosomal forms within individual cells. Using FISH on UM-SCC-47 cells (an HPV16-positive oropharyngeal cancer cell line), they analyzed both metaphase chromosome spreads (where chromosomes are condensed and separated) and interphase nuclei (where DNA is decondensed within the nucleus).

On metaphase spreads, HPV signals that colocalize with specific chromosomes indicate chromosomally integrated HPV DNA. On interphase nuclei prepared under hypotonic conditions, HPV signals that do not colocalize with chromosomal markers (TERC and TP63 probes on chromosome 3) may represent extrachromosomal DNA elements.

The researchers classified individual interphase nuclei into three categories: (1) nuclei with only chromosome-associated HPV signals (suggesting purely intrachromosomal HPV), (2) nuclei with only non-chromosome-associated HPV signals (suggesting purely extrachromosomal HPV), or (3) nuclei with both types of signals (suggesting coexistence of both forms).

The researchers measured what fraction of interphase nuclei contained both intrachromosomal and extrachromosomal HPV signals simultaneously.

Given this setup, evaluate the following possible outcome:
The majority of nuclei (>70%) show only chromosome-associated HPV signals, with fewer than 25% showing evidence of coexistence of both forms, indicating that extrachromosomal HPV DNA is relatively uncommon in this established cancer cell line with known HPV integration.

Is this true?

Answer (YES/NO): NO